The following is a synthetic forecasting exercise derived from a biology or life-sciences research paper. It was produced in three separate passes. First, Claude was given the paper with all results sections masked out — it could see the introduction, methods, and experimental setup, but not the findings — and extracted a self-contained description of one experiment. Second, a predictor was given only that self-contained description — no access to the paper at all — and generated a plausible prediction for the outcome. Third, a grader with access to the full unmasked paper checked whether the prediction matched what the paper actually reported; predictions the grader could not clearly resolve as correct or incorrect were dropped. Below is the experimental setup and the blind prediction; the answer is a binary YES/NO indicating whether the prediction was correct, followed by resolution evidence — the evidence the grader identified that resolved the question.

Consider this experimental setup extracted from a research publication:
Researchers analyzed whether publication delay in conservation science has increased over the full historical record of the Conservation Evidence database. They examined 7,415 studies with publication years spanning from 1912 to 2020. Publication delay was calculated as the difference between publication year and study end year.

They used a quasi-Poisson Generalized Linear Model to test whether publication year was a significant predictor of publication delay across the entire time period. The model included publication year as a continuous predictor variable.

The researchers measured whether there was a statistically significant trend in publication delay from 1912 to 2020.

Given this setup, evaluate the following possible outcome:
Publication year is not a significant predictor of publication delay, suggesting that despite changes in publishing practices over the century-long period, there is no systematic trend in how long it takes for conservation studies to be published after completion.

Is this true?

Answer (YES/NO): NO